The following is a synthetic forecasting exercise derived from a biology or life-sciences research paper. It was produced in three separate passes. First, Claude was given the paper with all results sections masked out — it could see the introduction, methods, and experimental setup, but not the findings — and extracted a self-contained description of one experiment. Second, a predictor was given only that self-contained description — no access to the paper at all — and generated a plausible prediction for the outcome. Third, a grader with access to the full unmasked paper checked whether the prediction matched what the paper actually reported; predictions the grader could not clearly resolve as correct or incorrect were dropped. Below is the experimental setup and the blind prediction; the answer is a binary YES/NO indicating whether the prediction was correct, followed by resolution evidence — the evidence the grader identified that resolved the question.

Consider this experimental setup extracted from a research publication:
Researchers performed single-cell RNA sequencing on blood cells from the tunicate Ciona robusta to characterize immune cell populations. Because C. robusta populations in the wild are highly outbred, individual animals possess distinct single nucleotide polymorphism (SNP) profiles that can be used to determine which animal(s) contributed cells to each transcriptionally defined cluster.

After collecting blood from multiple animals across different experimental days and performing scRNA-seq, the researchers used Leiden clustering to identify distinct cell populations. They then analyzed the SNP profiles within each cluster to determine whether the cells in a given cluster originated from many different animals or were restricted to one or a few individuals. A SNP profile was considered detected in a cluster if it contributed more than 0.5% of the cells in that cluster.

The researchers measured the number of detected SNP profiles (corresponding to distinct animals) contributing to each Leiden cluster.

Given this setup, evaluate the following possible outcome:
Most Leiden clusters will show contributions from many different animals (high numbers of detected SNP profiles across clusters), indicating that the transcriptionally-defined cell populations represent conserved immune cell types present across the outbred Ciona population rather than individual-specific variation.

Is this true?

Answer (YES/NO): YES